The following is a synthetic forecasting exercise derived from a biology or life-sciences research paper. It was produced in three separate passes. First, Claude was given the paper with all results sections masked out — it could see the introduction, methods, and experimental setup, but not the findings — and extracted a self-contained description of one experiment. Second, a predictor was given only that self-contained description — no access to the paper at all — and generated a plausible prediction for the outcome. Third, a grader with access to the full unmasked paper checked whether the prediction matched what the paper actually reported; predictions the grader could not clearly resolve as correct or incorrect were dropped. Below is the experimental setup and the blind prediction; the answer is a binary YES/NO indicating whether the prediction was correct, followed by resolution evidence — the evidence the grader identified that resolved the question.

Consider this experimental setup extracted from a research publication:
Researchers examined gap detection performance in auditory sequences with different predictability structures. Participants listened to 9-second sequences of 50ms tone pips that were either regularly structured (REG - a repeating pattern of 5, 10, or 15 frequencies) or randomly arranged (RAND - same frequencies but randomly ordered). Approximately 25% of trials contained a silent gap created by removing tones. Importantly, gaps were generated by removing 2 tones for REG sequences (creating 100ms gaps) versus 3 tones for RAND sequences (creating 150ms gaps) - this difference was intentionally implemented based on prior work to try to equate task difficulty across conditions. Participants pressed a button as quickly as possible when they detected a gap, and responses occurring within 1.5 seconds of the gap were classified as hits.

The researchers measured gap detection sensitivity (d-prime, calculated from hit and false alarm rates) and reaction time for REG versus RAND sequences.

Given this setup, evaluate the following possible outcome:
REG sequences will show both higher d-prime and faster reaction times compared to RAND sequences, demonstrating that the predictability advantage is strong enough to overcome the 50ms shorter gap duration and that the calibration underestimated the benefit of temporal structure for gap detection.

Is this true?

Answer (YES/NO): YES